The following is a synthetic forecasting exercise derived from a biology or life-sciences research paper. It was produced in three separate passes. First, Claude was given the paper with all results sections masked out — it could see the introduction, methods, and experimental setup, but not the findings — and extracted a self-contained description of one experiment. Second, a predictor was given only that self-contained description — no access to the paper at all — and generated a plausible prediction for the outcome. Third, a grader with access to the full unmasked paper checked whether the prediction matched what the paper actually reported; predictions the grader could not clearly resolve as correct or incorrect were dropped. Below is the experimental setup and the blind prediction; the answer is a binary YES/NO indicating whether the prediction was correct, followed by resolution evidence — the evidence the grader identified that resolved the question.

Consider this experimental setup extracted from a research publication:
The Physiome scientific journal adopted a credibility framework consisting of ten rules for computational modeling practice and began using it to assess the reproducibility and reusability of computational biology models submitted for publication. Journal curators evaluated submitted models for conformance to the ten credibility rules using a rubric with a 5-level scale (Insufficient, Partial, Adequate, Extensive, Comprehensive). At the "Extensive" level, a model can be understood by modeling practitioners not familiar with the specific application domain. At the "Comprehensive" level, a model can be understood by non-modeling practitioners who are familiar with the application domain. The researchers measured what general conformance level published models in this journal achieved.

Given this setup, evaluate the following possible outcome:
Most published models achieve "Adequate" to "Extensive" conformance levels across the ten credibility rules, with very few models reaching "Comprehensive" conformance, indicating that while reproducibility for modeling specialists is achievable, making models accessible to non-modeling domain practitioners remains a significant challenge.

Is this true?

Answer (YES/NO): NO